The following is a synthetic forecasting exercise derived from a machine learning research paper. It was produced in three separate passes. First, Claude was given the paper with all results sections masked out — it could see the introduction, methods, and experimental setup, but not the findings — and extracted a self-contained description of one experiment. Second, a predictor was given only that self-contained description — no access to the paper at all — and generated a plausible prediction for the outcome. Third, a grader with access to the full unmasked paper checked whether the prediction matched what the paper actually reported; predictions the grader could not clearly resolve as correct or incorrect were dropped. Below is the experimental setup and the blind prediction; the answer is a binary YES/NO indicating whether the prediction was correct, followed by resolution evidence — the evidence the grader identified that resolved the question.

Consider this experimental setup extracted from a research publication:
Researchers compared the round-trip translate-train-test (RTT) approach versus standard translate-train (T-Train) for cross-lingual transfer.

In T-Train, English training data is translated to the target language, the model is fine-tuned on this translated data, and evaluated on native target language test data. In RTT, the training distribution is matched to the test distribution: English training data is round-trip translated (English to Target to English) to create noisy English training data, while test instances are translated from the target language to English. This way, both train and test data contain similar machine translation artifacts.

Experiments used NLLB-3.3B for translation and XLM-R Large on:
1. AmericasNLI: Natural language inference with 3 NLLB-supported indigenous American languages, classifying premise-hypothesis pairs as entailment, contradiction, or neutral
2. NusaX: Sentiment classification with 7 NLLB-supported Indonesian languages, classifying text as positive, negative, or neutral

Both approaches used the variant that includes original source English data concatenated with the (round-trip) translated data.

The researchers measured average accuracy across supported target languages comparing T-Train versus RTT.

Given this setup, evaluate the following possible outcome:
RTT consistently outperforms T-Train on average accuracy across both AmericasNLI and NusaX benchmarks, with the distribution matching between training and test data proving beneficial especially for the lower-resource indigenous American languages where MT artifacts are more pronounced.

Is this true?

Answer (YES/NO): NO